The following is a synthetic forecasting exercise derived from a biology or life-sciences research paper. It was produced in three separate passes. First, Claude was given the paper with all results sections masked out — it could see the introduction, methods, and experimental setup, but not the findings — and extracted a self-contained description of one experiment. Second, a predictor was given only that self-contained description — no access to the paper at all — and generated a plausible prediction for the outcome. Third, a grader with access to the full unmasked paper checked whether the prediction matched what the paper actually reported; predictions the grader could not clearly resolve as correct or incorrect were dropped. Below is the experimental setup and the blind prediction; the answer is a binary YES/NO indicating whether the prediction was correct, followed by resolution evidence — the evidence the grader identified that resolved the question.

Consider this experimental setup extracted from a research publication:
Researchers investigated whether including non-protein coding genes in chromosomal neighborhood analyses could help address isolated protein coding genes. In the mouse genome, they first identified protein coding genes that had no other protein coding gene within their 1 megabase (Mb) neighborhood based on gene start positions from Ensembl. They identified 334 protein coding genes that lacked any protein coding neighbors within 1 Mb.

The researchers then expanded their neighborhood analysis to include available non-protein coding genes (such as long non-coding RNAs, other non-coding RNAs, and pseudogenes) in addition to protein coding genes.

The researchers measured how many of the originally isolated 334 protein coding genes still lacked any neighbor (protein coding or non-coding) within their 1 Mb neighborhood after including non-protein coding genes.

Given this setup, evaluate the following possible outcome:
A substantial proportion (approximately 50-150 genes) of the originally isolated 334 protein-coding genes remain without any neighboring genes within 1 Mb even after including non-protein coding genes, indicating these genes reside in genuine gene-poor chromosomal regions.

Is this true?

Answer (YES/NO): NO